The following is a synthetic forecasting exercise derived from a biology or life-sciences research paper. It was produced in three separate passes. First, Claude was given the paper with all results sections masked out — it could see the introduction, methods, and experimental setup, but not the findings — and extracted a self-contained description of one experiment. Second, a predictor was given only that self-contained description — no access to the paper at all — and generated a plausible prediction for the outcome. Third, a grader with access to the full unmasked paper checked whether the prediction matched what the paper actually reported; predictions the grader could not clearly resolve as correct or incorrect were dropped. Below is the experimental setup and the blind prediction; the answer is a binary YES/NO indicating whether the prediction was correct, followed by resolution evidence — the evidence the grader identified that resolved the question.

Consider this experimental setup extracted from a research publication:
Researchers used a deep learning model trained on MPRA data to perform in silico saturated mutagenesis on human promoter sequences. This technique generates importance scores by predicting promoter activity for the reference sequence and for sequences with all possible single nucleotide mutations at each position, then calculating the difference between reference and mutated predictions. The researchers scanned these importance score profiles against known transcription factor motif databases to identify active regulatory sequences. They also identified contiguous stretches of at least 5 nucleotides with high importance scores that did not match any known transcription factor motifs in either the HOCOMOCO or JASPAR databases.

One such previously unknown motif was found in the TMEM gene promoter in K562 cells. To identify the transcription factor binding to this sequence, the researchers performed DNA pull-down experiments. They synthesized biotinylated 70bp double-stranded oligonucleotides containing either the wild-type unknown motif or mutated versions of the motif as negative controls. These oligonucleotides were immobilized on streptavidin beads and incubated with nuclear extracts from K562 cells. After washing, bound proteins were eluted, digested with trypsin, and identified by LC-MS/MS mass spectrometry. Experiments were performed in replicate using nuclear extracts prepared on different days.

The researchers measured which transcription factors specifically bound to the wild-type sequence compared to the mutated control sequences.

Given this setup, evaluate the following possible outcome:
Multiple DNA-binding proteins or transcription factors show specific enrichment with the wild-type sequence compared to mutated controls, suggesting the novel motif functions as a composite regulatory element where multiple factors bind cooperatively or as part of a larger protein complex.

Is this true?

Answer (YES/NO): NO